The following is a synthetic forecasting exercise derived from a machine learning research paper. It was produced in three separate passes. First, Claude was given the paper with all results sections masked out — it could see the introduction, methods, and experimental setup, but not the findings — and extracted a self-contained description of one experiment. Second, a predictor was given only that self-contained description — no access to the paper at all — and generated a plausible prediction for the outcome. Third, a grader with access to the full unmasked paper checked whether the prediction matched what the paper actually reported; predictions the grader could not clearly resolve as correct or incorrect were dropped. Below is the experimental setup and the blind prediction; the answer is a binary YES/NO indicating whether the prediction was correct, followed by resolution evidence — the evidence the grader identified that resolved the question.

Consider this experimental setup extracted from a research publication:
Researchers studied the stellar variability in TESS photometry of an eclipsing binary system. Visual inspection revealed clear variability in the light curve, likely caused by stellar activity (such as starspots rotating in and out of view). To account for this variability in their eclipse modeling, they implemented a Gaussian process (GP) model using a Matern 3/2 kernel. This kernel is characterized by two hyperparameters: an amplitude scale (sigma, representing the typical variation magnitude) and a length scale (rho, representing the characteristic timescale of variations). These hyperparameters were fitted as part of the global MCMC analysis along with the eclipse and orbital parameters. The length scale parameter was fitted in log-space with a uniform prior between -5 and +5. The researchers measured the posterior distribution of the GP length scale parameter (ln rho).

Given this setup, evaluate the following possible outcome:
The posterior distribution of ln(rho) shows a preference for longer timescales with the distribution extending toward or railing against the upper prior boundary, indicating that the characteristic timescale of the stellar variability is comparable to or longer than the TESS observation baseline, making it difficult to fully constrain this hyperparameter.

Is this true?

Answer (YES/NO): NO